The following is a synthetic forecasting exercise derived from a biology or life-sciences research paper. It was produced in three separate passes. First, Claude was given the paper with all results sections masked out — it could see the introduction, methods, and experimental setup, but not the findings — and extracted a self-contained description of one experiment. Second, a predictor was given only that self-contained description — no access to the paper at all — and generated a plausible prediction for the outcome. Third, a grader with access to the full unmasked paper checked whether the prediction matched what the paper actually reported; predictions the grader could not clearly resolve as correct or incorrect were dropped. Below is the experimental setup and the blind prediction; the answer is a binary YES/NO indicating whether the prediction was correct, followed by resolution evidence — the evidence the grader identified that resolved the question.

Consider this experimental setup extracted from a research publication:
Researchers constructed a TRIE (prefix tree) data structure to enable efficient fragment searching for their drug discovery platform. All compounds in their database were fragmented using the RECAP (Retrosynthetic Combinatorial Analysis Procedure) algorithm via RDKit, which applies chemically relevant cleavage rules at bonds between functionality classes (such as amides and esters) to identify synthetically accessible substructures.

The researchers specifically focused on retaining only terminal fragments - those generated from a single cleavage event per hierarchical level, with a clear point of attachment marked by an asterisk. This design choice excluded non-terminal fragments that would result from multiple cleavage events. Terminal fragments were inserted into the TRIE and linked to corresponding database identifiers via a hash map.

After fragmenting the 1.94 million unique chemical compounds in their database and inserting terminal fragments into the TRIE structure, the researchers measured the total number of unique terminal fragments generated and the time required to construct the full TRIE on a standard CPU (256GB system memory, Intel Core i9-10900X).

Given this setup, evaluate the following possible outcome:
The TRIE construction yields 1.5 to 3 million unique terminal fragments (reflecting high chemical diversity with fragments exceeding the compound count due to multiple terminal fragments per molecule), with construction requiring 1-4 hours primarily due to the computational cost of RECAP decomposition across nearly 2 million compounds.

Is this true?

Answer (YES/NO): NO